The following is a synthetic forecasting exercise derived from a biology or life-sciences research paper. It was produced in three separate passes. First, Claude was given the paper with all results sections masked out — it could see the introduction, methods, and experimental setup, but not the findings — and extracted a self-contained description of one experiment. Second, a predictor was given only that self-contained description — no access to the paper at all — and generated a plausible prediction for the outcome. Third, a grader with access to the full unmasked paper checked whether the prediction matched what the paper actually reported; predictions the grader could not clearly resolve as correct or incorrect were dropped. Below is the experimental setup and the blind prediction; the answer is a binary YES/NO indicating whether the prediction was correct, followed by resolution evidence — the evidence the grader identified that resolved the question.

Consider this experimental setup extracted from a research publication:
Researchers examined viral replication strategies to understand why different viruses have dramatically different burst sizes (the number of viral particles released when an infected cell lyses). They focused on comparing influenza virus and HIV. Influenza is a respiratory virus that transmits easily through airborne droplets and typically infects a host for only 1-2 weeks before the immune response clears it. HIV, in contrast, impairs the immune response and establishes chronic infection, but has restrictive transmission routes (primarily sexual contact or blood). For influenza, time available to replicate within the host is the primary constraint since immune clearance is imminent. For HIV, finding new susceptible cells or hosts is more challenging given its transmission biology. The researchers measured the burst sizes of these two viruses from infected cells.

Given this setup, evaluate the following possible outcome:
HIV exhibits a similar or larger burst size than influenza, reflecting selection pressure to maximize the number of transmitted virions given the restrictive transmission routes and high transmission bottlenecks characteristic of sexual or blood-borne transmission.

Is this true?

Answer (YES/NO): YES